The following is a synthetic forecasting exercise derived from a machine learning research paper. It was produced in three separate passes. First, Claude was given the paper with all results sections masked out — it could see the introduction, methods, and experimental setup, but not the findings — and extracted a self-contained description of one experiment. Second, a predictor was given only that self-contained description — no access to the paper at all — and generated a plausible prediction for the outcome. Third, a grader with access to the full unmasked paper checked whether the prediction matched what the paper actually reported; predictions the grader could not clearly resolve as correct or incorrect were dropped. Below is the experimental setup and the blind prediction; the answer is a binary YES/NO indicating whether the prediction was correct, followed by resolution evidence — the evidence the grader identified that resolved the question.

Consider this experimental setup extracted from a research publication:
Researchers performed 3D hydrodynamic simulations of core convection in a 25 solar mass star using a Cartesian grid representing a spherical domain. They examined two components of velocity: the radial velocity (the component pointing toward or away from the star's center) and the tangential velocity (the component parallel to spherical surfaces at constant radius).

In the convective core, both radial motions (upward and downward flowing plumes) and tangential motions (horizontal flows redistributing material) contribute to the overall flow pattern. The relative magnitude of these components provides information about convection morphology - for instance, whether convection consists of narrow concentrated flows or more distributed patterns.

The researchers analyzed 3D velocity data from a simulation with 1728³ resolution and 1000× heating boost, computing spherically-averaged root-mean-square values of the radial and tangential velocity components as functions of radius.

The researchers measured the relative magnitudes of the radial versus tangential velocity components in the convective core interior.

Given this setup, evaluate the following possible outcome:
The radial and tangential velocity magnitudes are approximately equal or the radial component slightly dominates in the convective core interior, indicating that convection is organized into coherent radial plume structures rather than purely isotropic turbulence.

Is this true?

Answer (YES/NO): YES